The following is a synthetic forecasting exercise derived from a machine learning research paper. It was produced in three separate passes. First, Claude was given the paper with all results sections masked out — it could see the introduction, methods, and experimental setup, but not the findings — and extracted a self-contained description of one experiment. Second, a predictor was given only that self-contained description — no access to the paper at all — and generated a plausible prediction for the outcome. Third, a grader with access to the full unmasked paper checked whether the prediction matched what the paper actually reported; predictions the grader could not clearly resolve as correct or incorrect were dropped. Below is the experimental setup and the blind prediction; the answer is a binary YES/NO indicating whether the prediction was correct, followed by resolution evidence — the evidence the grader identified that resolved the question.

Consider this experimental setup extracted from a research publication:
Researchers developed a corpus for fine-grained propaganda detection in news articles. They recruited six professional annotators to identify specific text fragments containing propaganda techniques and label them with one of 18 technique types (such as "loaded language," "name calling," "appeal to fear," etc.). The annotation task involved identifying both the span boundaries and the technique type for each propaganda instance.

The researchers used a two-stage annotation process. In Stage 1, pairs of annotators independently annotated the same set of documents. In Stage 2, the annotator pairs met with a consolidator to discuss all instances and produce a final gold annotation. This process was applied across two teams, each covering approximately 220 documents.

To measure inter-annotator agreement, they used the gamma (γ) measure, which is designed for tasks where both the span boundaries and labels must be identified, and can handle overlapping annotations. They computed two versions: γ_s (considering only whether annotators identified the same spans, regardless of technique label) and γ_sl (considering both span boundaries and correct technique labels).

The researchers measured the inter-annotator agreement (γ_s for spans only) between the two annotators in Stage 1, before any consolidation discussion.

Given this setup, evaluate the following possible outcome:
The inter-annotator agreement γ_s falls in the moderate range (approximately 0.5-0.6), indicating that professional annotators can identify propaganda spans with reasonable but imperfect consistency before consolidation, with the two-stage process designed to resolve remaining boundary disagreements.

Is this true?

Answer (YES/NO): NO